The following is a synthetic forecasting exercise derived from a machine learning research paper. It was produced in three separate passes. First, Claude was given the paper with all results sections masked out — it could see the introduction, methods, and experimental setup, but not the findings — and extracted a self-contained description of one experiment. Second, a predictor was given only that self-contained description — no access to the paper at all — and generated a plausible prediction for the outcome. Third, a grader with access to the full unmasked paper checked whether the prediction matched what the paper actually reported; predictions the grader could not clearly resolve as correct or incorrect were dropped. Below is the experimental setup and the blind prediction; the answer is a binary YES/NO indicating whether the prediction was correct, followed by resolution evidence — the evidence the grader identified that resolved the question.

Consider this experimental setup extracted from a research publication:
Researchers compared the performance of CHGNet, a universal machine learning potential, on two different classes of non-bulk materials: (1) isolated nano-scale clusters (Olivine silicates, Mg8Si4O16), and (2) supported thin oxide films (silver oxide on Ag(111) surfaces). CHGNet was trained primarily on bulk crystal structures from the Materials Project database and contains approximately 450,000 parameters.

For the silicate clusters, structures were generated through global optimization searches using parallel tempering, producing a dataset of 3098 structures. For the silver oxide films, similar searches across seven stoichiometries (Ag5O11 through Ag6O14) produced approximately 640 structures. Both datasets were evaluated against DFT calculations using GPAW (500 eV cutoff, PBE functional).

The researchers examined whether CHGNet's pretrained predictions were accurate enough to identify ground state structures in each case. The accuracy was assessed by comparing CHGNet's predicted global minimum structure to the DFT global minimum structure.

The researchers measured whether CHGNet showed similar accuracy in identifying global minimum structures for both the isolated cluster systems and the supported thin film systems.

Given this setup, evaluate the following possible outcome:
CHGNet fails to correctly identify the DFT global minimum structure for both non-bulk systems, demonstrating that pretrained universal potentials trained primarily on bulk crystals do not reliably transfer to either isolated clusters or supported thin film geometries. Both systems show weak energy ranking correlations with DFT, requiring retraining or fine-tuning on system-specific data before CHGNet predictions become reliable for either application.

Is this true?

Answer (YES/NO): NO